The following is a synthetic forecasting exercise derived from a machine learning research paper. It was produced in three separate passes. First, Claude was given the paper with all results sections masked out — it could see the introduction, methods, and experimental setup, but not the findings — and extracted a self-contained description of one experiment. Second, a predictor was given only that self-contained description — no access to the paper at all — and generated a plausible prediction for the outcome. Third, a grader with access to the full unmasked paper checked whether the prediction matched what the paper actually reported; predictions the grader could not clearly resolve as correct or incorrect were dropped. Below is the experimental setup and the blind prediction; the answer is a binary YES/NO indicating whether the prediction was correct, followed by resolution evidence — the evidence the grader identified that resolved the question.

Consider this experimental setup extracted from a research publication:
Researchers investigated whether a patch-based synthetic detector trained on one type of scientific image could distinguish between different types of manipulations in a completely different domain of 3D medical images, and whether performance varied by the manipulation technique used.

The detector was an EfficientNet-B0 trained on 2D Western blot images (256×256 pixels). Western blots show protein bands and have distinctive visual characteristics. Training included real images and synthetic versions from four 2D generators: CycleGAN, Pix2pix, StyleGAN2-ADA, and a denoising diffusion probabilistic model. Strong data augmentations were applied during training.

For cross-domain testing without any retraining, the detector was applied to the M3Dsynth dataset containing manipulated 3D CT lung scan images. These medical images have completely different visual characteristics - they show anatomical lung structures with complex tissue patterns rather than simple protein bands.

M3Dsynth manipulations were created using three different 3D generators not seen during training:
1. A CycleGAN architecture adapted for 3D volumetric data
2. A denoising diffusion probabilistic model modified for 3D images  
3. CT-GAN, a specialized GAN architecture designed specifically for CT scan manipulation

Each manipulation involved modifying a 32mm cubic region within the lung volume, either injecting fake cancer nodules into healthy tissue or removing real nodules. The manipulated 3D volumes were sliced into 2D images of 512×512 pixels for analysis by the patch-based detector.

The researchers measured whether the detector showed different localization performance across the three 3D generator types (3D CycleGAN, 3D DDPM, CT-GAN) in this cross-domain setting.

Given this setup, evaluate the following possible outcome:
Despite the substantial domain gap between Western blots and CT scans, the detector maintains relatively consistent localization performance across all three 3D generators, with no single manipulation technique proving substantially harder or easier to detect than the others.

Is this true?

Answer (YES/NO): NO